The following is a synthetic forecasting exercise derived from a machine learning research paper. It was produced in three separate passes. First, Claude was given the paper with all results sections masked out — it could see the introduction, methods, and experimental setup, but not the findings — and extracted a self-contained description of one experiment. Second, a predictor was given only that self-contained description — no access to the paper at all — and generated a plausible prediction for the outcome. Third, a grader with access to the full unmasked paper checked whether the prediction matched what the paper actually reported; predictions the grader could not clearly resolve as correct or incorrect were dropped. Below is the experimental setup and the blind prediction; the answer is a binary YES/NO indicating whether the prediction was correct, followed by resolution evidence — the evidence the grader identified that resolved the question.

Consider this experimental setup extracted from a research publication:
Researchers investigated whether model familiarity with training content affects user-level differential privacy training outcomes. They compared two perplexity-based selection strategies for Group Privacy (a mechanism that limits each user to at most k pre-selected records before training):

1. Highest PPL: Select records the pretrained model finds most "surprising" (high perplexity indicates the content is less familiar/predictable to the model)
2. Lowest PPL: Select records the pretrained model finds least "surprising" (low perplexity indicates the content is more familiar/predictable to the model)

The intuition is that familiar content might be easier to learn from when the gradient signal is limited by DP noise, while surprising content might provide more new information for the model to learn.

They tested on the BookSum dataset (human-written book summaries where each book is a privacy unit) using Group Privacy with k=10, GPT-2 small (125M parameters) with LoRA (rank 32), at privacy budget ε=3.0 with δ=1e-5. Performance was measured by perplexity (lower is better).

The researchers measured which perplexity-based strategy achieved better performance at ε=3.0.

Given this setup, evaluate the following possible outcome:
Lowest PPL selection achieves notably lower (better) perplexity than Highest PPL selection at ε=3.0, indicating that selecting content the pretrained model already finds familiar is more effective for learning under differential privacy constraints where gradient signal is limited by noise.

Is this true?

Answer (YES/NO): NO